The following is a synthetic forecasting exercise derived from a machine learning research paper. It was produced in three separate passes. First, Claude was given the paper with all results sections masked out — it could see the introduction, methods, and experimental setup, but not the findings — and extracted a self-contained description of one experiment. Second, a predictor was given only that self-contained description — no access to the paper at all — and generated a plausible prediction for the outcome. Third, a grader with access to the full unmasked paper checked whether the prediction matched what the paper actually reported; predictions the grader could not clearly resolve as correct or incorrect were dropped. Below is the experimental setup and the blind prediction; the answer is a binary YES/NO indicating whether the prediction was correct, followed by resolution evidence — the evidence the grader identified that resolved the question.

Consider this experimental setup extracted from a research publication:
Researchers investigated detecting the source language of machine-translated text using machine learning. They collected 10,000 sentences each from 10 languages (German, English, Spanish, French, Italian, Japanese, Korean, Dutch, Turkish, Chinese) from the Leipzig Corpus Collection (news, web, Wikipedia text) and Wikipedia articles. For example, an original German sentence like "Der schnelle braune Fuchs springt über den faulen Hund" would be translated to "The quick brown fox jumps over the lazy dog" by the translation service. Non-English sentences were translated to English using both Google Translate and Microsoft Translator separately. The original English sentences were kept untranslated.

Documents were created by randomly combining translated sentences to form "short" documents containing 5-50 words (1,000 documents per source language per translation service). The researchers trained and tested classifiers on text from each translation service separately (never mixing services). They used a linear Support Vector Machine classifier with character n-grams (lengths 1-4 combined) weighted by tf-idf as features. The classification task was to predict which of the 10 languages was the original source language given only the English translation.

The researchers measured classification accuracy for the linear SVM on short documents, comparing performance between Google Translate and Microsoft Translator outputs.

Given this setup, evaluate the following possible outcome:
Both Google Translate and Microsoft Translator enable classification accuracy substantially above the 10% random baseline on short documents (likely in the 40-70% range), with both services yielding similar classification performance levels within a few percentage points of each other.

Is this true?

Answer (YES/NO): NO